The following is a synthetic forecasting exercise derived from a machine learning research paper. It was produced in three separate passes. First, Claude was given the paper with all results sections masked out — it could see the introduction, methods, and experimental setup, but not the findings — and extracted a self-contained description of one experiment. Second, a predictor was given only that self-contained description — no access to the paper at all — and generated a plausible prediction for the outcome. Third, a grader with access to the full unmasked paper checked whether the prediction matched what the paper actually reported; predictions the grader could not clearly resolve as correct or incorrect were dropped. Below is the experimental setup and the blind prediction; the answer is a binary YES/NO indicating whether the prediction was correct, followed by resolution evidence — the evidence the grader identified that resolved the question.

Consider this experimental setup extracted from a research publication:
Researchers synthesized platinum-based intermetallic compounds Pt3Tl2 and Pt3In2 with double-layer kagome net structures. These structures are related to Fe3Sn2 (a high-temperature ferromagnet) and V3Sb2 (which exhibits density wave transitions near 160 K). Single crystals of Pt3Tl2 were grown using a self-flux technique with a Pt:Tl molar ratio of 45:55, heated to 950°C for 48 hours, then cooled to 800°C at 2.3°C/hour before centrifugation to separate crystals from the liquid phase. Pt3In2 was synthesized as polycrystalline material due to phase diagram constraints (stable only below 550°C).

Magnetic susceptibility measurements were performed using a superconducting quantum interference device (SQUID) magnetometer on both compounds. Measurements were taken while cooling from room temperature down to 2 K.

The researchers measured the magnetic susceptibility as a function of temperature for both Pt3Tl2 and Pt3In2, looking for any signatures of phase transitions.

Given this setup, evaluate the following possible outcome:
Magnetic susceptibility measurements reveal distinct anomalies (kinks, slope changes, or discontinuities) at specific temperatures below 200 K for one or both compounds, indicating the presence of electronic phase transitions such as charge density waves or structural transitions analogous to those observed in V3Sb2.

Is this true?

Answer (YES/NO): NO